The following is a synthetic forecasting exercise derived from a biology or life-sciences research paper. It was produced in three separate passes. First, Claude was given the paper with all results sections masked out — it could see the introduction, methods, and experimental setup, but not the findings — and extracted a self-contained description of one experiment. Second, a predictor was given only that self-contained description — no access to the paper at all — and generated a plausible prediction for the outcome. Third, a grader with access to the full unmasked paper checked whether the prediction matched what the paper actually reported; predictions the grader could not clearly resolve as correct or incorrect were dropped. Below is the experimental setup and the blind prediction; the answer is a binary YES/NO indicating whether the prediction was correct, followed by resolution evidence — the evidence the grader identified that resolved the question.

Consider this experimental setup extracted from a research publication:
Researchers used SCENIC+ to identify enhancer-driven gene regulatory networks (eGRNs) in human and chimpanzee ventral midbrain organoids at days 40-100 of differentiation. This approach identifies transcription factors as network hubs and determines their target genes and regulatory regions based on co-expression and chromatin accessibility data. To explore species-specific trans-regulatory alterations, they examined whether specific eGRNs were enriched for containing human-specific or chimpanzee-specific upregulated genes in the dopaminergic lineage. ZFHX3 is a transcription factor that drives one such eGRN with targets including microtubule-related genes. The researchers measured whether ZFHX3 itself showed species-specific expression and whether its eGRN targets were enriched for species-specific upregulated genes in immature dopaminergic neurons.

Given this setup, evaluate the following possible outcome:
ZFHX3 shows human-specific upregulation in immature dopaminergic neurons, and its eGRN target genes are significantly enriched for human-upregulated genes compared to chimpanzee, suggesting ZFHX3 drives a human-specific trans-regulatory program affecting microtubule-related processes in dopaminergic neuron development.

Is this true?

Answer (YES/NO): YES